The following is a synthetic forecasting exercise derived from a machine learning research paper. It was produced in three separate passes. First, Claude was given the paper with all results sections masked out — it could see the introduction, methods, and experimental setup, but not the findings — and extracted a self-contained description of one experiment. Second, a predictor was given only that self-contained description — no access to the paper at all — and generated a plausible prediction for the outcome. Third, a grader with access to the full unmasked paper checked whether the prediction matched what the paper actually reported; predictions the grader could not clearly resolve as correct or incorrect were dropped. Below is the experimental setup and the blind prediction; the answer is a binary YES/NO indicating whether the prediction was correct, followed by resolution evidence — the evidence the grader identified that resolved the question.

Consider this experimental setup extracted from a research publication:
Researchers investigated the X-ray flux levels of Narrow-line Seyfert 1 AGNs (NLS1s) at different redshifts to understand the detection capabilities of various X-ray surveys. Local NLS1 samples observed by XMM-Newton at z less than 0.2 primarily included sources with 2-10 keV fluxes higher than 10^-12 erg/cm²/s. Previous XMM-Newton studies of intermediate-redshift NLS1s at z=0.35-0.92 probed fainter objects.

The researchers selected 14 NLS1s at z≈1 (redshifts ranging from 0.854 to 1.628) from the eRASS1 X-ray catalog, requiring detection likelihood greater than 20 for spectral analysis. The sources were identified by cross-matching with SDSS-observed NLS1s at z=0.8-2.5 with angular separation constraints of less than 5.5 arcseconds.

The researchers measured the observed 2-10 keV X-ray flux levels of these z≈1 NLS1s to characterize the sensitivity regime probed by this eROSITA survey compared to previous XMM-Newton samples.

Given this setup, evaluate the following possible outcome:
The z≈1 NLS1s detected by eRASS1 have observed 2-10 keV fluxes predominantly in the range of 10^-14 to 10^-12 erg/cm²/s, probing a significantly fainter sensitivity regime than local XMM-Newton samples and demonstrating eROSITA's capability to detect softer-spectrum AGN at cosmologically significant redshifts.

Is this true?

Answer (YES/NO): YES